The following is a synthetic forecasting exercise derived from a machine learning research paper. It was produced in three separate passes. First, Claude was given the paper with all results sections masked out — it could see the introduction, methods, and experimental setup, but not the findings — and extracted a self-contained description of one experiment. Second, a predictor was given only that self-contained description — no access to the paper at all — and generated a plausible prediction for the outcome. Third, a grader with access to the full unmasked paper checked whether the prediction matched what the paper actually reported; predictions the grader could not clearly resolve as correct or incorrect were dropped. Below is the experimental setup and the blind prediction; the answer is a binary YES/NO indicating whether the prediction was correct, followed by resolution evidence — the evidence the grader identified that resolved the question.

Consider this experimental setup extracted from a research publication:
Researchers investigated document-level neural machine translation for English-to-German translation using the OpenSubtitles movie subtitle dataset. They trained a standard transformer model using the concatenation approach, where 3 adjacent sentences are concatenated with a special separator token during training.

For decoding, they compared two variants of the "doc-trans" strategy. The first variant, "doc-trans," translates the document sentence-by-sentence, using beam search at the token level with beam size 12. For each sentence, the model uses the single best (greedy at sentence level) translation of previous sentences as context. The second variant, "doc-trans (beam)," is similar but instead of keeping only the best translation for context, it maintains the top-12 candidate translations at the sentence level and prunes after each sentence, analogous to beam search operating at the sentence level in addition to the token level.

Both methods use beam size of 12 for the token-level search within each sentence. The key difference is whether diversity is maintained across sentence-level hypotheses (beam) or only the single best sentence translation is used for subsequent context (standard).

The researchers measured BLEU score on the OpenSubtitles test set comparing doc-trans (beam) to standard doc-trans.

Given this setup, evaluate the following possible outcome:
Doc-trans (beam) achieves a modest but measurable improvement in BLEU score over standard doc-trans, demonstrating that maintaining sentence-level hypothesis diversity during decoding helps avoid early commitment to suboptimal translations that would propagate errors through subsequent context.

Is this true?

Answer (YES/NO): NO